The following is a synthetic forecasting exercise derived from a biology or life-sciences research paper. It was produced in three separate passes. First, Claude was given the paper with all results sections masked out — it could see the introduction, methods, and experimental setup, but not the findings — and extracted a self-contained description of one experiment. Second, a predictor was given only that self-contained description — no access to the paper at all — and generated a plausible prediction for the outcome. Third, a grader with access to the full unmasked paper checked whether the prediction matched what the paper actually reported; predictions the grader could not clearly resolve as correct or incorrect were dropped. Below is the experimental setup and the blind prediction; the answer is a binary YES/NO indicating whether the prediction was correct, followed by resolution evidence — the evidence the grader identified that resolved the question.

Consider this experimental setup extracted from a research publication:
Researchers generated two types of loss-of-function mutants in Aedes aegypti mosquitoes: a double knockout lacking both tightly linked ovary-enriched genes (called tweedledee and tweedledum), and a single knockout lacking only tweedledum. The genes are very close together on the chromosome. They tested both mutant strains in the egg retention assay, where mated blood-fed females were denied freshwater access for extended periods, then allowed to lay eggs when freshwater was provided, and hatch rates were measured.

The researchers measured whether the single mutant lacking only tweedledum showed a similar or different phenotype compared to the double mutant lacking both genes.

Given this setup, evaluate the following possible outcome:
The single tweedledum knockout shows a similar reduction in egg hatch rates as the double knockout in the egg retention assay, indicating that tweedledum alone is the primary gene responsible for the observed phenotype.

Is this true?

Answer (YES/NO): YES